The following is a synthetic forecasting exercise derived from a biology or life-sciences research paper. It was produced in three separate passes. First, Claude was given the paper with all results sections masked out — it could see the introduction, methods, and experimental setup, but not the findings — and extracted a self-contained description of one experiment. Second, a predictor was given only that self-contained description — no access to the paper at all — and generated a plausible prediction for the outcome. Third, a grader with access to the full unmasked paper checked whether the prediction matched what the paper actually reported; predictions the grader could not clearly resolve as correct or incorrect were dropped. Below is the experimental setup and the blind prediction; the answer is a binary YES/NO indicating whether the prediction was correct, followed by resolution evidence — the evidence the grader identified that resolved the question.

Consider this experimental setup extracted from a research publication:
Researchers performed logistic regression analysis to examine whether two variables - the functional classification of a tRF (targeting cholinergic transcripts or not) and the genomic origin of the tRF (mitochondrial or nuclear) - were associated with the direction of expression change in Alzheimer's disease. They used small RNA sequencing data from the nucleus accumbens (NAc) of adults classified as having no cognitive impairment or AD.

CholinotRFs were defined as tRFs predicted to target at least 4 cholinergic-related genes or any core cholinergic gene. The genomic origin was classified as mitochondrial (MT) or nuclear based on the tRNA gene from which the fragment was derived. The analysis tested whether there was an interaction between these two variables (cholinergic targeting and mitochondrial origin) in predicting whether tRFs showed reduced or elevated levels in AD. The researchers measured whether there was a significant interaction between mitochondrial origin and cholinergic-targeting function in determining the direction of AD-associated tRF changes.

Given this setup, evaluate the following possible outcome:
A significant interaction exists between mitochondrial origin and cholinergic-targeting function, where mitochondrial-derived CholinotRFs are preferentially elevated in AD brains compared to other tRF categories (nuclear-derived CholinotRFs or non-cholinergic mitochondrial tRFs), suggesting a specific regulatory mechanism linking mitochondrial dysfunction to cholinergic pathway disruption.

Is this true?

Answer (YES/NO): NO